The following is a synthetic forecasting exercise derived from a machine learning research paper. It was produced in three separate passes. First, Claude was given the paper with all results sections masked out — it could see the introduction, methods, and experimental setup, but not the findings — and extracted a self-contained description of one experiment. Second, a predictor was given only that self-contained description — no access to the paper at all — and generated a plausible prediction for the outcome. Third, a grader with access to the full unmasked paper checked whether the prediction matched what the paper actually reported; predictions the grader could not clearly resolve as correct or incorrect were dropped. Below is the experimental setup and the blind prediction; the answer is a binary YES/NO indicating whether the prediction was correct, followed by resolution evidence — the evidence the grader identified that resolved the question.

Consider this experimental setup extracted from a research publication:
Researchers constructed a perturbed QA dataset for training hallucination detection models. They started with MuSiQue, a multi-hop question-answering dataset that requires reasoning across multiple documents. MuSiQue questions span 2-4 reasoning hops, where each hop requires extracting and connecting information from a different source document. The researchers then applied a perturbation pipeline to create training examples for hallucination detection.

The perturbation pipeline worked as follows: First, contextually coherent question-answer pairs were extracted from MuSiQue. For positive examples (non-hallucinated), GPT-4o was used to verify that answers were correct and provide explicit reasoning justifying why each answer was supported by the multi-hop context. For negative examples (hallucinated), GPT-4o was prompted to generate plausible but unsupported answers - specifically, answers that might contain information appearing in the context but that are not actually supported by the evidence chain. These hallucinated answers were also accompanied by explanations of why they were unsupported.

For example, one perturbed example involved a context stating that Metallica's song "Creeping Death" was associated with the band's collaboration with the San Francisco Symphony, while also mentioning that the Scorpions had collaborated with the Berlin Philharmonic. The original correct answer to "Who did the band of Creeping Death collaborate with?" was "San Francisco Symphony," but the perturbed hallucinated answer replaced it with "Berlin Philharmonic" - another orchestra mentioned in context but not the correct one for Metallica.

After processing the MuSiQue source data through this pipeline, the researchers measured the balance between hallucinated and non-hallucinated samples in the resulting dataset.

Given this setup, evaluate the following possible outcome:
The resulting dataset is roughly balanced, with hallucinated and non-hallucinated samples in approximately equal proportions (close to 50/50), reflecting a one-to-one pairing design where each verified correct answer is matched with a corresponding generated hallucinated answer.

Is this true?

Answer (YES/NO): YES